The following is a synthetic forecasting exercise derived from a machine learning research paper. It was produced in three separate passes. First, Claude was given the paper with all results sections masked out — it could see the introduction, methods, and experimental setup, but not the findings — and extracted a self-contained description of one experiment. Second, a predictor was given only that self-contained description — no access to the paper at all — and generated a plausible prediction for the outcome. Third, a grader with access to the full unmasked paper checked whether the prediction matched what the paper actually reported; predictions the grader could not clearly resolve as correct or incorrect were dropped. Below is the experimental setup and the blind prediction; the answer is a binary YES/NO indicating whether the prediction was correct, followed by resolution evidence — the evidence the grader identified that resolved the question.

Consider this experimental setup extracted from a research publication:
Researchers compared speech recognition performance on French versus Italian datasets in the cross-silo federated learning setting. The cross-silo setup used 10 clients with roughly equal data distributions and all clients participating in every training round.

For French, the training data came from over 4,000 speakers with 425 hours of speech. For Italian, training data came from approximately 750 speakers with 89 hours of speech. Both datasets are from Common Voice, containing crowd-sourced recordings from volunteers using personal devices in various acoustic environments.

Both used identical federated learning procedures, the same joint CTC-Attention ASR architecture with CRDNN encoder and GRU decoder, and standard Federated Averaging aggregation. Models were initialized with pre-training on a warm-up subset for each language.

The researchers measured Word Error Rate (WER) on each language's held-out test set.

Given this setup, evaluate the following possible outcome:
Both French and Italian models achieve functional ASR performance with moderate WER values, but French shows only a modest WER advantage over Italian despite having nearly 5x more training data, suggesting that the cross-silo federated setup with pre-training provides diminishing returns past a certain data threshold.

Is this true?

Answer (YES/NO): NO